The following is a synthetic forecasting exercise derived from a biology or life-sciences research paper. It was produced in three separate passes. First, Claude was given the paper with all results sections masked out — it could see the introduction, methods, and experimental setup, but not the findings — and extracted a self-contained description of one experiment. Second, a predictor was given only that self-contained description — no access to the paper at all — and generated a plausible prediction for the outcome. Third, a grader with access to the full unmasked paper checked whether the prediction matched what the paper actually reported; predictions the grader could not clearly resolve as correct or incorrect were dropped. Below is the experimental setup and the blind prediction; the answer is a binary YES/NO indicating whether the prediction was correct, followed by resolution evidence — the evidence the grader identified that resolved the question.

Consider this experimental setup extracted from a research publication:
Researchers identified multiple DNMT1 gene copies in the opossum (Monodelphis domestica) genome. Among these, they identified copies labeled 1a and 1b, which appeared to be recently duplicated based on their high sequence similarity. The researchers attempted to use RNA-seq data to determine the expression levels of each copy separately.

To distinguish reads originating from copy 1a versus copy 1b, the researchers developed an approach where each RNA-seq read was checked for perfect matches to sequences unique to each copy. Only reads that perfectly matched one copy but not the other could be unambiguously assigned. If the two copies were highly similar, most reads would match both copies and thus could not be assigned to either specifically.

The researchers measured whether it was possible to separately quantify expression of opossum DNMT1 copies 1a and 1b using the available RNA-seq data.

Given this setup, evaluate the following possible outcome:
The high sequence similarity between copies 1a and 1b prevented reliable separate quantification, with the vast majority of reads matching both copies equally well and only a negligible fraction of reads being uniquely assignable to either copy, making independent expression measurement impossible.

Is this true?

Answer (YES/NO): NO